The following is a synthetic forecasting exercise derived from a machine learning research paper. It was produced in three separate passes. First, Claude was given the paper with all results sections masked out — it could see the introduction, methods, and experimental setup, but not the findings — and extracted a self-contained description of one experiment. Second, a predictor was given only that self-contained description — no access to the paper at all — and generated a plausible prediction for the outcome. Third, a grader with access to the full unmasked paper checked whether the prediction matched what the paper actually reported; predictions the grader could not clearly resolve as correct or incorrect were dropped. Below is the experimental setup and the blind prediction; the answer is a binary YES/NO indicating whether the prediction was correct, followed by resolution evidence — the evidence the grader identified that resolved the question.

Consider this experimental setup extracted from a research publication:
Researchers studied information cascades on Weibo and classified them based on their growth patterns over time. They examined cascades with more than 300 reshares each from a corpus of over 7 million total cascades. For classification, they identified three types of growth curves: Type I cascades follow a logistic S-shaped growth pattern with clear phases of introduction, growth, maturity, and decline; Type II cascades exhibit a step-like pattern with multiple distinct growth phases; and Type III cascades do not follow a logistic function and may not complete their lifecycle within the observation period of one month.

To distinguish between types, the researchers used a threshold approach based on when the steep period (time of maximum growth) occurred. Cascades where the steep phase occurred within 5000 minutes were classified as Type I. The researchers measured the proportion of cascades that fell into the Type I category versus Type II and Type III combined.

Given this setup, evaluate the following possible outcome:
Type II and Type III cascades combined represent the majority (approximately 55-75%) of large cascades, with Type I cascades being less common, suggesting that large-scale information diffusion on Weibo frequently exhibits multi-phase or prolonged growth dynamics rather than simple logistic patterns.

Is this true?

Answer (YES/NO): NO